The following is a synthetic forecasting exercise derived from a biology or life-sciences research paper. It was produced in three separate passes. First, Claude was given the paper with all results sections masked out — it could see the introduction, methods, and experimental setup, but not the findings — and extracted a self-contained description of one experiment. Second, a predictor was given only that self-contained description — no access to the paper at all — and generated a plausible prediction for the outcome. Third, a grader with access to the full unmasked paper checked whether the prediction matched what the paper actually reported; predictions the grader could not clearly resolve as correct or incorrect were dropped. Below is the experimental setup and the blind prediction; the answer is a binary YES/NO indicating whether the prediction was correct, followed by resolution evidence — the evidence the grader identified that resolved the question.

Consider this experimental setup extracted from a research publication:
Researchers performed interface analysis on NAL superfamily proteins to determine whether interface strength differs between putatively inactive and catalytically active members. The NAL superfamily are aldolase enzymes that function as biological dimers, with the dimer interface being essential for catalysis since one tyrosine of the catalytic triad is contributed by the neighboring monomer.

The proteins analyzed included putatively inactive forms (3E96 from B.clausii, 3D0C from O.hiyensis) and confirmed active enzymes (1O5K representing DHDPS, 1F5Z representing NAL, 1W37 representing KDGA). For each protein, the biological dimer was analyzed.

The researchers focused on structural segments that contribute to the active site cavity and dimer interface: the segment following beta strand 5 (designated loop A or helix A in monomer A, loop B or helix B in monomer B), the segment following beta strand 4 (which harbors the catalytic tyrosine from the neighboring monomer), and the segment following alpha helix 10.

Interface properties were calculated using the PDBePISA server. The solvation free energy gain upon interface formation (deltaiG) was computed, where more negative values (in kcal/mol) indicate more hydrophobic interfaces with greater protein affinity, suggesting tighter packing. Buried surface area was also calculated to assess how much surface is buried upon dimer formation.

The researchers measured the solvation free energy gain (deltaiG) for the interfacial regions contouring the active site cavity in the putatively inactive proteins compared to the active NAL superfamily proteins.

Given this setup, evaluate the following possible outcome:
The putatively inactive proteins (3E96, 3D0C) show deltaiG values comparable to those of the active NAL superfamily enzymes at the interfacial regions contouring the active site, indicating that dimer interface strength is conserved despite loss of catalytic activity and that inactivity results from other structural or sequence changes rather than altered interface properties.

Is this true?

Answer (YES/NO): NO